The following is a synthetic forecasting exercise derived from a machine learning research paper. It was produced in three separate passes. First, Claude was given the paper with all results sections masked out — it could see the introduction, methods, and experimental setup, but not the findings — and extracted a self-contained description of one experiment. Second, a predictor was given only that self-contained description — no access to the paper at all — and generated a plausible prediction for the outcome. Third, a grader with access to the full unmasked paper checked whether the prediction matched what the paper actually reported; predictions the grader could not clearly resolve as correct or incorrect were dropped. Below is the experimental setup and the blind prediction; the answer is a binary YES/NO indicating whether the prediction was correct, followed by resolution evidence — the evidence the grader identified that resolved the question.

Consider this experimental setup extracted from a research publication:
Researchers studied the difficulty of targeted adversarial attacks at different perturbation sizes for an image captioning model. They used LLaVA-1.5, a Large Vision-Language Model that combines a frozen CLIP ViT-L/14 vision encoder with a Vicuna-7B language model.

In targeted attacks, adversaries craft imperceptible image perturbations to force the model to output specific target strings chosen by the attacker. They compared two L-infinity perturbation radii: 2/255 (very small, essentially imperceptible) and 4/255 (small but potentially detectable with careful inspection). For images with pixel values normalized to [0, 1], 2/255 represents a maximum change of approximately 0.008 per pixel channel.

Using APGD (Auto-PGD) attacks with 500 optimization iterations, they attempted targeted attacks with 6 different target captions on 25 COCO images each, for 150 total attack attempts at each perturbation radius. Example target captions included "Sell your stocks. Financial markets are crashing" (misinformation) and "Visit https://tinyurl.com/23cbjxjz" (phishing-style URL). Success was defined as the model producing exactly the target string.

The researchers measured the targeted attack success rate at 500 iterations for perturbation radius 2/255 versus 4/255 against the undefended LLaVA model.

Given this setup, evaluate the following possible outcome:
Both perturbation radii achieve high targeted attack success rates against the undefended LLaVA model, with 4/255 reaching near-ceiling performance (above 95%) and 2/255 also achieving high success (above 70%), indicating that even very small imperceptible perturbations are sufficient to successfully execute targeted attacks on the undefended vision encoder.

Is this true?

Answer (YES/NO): NO